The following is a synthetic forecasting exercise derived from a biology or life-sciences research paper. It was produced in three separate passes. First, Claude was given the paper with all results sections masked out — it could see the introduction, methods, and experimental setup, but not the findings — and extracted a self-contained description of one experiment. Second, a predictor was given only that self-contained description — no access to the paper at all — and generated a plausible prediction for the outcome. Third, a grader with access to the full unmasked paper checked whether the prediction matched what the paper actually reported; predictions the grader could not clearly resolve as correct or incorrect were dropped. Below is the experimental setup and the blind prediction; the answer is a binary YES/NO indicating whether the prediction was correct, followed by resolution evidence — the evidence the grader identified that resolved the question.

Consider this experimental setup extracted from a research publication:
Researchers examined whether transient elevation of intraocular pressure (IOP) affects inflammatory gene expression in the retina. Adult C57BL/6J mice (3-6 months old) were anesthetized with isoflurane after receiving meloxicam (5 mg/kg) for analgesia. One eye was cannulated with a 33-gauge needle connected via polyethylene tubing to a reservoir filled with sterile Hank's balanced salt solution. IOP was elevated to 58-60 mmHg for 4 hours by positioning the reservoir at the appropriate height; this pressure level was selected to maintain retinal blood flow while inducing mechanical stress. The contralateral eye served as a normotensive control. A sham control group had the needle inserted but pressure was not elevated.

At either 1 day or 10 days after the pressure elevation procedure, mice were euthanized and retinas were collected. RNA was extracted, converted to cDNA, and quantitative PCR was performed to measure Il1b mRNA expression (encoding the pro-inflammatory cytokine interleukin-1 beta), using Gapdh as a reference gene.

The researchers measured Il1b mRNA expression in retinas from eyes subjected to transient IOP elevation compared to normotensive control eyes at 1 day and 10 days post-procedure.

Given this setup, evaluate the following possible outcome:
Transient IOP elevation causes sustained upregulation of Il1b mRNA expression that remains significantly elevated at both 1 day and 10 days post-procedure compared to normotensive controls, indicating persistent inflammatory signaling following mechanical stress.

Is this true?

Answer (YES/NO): YES